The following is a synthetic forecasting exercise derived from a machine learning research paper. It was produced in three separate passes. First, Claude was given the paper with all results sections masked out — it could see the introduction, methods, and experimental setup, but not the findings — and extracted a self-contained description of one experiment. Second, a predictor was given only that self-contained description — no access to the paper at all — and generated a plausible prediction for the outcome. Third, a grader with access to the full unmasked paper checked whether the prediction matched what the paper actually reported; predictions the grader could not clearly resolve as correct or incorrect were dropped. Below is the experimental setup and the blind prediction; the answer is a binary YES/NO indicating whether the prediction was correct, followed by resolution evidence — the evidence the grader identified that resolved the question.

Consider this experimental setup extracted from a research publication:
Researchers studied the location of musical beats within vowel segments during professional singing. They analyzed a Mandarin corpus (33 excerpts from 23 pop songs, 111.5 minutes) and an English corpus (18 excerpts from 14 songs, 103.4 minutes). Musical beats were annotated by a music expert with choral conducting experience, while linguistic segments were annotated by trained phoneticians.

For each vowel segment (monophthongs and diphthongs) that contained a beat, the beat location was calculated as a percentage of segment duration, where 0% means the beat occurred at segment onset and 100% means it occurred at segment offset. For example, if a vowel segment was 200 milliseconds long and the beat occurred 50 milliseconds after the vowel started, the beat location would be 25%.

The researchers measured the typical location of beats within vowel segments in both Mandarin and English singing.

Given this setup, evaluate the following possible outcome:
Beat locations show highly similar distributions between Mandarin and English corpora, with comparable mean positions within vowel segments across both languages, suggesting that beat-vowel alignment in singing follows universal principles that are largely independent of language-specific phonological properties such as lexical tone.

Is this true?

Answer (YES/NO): NO